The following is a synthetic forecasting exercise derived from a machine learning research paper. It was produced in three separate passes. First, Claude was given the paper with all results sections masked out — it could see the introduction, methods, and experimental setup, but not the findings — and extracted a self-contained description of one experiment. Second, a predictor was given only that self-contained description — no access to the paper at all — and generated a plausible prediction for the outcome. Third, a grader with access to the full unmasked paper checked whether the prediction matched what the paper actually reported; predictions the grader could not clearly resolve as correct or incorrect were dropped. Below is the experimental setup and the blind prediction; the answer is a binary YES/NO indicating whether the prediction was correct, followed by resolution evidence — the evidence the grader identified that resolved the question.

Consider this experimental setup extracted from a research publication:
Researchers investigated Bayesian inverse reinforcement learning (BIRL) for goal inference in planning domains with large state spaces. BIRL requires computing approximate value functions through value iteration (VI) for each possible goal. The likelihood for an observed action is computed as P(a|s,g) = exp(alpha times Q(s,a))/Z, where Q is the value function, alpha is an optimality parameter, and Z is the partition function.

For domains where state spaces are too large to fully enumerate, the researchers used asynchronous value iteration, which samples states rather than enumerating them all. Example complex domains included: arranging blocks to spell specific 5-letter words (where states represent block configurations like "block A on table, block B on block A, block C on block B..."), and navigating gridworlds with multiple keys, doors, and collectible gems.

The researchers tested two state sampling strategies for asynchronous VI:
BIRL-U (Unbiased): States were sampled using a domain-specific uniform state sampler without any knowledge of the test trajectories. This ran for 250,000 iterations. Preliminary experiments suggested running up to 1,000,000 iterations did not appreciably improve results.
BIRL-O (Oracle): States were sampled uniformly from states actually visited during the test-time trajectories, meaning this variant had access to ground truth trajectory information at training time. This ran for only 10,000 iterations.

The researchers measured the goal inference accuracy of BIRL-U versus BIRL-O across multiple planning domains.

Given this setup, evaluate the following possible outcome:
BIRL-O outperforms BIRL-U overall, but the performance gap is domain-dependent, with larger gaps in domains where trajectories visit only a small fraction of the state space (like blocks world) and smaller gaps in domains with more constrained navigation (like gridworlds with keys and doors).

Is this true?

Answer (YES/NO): NO